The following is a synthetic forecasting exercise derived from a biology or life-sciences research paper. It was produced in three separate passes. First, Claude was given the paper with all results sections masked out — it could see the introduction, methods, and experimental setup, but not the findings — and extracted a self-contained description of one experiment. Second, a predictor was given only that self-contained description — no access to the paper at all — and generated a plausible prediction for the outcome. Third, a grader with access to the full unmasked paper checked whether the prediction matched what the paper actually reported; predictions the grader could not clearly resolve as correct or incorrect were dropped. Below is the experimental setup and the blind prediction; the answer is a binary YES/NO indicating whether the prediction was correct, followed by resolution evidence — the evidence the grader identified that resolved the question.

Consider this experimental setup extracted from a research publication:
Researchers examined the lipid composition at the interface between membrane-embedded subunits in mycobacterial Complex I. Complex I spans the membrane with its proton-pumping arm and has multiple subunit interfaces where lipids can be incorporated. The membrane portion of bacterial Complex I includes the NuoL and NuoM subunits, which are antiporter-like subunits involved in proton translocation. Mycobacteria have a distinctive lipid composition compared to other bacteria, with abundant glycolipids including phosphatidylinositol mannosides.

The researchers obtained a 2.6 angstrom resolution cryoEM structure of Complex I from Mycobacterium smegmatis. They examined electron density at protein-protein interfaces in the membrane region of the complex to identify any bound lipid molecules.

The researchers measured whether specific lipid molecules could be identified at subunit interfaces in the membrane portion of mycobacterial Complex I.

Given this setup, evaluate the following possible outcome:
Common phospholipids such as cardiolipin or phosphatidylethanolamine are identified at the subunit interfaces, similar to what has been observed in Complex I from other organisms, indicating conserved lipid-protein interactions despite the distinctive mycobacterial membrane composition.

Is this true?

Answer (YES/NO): NO